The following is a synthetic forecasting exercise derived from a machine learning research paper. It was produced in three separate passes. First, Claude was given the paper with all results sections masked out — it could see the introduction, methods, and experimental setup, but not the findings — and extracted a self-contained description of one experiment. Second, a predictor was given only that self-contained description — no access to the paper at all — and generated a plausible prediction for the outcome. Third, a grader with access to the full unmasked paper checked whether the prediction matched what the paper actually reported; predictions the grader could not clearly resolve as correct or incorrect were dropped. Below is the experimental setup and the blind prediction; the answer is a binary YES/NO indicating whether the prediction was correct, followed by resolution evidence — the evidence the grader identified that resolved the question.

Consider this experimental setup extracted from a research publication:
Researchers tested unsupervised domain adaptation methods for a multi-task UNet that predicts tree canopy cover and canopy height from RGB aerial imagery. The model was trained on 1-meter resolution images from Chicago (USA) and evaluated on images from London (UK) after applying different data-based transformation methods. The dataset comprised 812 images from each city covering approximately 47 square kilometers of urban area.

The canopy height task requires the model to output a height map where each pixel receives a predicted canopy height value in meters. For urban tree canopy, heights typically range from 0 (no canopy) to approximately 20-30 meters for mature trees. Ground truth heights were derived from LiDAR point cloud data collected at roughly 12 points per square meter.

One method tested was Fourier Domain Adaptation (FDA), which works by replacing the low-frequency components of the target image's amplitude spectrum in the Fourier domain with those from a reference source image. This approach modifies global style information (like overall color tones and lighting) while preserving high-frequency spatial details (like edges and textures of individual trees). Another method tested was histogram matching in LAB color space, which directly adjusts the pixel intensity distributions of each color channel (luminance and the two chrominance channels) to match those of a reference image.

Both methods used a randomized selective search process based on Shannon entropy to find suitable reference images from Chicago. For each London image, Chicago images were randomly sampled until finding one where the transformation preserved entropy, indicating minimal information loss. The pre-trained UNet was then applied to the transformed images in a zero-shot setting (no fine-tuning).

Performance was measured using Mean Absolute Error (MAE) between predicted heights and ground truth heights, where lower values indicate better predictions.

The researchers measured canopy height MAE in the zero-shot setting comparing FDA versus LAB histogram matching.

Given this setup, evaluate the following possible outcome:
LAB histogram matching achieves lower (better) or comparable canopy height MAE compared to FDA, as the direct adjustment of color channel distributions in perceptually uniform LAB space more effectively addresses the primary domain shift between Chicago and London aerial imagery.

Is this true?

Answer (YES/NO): NO